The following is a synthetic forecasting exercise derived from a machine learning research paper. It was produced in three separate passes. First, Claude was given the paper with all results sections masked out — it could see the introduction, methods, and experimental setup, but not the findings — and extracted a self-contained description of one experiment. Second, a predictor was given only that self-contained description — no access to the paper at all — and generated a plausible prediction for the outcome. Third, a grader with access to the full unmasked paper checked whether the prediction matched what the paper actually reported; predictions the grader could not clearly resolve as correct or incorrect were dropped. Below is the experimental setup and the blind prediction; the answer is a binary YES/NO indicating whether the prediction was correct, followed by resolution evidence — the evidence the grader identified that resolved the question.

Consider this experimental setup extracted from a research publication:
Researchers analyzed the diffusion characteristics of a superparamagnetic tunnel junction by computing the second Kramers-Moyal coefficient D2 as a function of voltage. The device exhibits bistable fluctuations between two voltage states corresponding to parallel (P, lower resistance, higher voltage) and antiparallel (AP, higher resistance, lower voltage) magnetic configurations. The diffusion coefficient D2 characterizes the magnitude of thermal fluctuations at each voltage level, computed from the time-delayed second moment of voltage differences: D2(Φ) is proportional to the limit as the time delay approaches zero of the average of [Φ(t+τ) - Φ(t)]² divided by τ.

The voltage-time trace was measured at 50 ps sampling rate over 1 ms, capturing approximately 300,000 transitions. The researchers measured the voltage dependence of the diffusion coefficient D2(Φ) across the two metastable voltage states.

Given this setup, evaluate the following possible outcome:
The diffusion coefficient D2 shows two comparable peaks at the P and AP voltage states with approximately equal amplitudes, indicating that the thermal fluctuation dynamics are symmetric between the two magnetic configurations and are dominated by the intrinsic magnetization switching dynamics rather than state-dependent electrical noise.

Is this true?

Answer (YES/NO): NO